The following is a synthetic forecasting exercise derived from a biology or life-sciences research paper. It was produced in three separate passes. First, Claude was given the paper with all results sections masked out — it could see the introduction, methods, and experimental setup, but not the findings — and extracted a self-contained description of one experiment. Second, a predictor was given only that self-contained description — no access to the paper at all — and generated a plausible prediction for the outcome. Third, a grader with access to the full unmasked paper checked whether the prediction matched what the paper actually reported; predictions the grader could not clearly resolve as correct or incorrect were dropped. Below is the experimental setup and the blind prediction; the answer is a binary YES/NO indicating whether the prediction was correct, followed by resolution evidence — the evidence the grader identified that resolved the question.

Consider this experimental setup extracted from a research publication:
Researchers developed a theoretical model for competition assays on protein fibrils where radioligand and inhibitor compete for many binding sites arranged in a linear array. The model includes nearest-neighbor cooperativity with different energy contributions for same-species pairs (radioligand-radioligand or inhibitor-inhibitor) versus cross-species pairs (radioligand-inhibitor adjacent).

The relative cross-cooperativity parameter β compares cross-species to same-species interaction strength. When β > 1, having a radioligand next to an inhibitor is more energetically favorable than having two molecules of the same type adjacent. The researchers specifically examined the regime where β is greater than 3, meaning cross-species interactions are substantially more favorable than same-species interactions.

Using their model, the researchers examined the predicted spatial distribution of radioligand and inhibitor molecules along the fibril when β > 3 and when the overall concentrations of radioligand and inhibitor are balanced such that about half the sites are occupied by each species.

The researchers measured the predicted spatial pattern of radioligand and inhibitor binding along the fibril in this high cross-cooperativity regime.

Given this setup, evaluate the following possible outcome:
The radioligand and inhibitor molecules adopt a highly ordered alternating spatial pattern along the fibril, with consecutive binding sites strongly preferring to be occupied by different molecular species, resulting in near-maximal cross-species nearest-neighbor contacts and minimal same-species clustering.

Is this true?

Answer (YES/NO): YES